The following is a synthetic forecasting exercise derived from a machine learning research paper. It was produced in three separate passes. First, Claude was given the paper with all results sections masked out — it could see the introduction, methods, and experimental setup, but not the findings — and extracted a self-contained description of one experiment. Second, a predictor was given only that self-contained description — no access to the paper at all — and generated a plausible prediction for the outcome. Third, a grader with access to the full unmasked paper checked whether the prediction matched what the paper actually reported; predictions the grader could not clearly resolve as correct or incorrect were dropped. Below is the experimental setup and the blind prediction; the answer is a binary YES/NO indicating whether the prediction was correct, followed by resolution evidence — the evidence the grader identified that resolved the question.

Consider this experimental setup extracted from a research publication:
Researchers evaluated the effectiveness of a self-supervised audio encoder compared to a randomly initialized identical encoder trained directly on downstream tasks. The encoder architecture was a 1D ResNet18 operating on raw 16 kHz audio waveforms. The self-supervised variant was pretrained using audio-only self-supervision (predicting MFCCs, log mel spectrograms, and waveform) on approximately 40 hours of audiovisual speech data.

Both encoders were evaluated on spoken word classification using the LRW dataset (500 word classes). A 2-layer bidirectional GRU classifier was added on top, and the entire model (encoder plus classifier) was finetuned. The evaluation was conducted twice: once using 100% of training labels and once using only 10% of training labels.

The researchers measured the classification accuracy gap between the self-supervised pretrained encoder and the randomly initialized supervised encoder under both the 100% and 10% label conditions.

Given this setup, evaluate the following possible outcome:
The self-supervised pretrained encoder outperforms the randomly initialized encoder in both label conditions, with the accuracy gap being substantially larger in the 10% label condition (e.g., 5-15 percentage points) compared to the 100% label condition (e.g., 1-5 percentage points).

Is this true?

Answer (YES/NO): NO